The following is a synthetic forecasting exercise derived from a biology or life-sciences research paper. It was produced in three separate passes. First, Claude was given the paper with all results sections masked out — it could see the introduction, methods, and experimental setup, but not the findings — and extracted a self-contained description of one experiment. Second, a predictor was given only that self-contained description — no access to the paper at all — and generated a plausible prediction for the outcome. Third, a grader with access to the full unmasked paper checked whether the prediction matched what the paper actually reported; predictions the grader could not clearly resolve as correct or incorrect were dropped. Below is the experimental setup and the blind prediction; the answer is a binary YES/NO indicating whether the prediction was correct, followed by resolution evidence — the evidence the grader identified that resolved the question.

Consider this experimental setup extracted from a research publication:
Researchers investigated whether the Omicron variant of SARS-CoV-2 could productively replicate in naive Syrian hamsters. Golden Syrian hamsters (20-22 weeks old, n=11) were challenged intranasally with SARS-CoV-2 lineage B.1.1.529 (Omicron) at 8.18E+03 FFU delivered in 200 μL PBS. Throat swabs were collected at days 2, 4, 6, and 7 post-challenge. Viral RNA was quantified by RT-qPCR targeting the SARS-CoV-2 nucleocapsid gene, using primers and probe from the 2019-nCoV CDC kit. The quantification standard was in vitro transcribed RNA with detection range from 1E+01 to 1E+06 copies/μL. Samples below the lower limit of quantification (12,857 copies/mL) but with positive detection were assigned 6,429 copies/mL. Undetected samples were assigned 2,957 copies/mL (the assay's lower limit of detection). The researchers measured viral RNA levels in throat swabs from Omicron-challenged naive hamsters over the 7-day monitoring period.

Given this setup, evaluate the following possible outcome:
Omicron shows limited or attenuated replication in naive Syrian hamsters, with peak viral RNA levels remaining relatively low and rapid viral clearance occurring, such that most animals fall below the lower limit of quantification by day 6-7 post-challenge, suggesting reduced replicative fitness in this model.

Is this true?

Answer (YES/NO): NO